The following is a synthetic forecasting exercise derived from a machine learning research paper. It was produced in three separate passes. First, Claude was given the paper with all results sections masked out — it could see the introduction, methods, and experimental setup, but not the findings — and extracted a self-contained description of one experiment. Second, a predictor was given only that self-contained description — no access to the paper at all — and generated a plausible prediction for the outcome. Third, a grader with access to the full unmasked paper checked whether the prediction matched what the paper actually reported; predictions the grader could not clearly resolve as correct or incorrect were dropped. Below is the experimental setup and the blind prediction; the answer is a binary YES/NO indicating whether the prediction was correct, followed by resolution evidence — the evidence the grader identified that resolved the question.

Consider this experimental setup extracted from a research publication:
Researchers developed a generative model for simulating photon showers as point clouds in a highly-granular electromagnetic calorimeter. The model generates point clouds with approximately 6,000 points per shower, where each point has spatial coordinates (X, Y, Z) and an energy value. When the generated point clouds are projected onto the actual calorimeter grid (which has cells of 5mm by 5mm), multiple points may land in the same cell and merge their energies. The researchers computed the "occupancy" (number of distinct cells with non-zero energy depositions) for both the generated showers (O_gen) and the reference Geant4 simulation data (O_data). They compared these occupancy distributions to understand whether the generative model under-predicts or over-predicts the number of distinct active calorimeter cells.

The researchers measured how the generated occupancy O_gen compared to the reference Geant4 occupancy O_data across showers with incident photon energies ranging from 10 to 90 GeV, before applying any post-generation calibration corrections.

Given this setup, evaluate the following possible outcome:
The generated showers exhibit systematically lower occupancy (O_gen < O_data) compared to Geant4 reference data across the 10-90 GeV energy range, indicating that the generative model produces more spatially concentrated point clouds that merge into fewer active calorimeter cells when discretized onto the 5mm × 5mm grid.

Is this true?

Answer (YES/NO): NO